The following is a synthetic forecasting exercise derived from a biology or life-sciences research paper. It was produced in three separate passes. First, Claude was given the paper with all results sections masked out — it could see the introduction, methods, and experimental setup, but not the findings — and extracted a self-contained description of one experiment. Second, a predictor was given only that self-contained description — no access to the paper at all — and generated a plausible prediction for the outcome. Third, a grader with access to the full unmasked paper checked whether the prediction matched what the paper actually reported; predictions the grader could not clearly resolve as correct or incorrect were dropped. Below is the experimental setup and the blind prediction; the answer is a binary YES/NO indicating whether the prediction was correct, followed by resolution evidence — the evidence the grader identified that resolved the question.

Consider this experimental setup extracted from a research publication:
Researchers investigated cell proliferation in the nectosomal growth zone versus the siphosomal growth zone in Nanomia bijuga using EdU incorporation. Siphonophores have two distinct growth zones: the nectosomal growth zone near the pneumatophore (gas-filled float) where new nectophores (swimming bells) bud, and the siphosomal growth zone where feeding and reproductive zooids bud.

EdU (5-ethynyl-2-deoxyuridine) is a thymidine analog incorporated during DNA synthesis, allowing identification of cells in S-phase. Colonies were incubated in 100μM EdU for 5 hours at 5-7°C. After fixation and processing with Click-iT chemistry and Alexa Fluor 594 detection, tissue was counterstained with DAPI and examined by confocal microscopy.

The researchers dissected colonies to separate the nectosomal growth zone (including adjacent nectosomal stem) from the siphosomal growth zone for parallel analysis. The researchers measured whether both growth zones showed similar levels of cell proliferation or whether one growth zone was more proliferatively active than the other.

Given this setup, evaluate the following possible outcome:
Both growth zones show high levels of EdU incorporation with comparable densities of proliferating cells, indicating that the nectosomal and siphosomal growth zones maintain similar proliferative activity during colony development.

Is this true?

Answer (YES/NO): YES